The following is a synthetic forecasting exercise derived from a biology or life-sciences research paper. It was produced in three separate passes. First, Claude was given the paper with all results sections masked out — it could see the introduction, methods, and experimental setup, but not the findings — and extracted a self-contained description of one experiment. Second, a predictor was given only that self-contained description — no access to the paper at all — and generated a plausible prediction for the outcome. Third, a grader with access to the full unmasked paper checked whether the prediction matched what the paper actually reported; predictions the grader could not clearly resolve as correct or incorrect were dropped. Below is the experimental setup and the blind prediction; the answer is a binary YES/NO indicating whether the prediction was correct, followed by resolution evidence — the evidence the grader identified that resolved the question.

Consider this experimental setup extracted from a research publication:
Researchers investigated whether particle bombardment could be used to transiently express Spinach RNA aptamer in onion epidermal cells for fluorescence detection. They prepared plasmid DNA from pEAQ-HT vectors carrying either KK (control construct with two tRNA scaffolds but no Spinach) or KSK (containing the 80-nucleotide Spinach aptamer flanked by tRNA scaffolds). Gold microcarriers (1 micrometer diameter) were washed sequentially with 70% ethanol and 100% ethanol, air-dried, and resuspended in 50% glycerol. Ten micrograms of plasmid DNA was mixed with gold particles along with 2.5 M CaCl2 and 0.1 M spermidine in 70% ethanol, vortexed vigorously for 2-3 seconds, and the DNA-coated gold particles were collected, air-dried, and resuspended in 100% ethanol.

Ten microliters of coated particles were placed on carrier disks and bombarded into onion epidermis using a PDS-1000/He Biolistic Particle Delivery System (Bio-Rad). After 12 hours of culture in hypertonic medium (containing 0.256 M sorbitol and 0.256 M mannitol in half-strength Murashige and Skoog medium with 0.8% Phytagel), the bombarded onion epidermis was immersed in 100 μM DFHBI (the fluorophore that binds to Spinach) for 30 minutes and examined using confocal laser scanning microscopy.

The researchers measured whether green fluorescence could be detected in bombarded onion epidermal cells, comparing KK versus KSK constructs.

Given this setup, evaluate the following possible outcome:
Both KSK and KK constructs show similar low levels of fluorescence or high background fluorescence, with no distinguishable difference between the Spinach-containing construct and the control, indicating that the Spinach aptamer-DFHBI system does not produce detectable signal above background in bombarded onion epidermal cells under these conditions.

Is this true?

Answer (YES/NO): NO